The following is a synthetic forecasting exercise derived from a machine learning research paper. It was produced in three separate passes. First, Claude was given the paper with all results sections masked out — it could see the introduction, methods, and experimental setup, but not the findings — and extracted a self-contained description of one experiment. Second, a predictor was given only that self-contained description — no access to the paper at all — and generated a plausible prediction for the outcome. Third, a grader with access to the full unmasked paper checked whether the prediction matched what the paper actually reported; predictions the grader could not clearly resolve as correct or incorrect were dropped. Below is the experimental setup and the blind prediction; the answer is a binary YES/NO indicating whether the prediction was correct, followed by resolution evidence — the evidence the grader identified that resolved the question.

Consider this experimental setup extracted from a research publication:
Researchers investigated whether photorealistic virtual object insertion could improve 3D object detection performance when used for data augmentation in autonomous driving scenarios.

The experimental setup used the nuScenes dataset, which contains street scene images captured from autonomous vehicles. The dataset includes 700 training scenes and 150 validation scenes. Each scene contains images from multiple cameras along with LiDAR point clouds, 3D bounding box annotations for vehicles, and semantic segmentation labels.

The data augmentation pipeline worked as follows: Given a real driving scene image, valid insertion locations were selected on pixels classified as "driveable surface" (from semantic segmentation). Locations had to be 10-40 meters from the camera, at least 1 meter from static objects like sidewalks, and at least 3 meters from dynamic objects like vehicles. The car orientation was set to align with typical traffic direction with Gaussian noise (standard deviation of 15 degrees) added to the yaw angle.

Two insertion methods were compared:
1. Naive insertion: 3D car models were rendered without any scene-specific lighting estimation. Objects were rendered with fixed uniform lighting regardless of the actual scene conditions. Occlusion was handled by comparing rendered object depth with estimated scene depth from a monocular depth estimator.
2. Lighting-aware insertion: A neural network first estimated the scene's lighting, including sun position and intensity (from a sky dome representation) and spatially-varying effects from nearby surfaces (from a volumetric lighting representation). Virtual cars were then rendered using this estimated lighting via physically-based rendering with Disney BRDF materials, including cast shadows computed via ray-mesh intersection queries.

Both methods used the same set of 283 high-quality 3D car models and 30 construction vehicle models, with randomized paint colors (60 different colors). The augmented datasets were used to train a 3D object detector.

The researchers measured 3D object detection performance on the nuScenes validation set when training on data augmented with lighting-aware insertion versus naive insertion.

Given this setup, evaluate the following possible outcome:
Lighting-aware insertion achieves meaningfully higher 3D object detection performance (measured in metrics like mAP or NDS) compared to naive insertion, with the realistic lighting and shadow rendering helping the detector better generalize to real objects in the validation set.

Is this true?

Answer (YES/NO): YES